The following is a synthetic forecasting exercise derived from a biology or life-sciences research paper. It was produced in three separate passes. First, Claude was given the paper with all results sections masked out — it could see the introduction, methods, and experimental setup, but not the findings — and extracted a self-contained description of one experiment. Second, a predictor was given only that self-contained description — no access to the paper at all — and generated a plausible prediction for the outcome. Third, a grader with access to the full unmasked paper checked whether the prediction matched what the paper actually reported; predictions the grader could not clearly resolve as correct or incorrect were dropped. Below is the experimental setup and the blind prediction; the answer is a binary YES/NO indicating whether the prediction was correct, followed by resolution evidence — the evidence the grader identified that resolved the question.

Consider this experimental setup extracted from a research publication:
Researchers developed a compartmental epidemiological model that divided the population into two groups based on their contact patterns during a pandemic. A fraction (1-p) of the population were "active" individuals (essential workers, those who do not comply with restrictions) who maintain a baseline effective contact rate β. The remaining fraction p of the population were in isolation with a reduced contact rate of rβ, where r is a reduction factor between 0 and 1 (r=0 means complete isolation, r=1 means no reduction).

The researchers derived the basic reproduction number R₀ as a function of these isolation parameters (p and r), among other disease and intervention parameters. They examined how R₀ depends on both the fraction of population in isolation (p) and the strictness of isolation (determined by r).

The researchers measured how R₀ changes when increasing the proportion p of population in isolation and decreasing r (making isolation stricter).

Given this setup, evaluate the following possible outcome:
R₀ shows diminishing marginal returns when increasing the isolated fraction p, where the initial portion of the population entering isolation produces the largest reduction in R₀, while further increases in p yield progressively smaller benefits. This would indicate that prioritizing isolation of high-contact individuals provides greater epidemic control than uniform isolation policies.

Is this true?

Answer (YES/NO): NO